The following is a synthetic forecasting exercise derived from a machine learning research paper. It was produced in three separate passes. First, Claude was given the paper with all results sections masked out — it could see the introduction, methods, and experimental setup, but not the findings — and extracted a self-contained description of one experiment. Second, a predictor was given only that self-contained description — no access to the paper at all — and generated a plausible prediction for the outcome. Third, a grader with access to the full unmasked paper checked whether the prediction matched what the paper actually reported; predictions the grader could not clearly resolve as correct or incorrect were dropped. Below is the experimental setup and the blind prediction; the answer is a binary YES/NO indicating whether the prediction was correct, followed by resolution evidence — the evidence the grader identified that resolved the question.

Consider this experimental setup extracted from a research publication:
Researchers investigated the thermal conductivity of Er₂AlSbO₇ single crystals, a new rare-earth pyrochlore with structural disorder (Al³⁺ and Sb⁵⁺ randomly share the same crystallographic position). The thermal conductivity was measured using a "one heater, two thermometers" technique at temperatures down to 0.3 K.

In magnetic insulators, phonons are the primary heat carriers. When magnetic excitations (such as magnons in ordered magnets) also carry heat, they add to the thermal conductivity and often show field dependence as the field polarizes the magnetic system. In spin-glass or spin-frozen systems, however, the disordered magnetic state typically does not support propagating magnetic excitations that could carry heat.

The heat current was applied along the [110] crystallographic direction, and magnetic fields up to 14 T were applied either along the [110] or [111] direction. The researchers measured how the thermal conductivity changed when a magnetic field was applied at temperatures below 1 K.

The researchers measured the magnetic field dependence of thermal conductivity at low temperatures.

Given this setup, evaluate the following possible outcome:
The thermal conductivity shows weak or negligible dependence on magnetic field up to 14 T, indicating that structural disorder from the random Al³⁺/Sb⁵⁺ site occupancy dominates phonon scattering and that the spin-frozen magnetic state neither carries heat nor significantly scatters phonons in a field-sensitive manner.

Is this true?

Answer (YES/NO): NO